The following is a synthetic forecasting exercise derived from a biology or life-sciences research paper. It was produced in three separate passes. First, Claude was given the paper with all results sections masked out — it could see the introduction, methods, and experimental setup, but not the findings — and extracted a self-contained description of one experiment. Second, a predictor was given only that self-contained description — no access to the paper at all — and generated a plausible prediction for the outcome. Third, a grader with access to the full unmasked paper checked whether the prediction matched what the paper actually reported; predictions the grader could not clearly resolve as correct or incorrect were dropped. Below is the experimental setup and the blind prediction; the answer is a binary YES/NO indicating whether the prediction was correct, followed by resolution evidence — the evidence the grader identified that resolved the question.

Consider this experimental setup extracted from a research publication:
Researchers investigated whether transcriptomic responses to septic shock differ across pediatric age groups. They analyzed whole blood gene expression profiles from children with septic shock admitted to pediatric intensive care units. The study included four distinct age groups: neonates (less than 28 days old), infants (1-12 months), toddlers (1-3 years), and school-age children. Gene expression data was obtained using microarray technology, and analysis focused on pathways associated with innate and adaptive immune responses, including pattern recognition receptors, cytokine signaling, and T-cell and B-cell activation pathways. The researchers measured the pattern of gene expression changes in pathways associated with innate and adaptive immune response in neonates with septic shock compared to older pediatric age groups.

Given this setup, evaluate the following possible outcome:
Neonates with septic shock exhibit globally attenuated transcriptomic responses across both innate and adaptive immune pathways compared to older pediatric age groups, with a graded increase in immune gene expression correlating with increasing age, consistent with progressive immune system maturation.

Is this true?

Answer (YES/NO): NO